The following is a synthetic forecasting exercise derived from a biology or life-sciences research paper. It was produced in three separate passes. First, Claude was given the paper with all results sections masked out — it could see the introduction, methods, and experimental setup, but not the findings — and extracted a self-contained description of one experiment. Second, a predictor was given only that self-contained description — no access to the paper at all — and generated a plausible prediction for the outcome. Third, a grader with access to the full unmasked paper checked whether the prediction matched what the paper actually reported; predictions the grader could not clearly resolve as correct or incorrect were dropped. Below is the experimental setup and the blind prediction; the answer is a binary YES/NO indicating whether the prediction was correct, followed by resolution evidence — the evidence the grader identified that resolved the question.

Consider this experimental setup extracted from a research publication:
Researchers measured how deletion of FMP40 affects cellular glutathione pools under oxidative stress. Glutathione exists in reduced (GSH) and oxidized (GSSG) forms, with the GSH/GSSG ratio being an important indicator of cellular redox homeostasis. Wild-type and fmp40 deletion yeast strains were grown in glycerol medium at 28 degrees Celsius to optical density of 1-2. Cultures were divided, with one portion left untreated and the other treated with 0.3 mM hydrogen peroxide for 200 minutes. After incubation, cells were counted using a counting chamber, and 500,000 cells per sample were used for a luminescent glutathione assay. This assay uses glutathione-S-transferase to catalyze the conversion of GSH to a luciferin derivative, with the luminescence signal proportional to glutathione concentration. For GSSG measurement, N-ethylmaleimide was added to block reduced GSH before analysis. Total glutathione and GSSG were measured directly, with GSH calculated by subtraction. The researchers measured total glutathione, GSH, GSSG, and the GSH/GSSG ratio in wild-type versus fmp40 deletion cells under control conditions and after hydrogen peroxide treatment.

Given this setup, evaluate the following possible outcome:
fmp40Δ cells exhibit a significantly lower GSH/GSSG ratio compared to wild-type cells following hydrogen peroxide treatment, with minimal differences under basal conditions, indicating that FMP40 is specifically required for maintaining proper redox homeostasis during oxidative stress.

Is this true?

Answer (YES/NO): NO